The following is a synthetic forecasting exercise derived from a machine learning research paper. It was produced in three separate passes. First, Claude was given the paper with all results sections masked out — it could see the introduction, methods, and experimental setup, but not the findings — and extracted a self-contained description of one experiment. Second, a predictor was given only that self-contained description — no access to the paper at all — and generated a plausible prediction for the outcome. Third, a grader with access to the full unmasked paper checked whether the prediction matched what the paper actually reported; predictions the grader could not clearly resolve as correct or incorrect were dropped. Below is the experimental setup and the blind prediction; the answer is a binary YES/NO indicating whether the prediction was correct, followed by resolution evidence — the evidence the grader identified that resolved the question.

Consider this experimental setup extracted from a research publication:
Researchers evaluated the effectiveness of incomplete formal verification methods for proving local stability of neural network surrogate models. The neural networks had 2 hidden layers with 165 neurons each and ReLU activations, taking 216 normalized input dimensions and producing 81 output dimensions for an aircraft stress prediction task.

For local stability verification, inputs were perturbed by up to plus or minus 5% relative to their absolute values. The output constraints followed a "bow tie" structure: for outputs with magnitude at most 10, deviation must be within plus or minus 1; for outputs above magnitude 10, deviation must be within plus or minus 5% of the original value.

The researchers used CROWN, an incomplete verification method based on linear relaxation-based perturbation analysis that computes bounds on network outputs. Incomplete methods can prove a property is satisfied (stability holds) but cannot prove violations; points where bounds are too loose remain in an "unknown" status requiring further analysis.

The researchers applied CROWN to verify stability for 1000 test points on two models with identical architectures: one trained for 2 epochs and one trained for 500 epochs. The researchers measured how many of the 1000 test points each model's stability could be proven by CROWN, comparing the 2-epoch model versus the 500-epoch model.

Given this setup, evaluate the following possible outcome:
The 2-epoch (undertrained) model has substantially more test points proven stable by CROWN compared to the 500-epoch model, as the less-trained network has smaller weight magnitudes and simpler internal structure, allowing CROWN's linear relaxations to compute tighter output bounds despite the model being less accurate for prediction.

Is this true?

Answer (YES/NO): NO